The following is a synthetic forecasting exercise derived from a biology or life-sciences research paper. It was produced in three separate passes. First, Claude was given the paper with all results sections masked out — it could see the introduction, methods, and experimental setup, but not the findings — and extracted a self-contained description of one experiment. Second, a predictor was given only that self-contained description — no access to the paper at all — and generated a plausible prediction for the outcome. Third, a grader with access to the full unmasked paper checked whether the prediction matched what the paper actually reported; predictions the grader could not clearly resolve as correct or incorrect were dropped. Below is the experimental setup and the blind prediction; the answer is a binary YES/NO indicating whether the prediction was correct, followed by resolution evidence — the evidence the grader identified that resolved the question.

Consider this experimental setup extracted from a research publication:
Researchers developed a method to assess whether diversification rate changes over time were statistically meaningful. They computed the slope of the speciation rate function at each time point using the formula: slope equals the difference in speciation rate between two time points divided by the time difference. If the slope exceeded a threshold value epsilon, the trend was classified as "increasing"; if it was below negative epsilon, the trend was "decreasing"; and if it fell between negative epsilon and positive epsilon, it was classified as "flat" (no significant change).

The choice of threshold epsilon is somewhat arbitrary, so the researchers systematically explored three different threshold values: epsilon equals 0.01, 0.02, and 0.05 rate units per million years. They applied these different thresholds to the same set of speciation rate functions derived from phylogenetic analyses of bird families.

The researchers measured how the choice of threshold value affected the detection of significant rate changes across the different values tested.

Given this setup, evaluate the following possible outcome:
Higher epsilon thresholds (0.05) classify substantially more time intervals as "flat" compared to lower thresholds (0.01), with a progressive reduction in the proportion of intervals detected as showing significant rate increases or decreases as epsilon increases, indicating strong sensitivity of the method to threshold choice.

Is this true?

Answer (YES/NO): YES